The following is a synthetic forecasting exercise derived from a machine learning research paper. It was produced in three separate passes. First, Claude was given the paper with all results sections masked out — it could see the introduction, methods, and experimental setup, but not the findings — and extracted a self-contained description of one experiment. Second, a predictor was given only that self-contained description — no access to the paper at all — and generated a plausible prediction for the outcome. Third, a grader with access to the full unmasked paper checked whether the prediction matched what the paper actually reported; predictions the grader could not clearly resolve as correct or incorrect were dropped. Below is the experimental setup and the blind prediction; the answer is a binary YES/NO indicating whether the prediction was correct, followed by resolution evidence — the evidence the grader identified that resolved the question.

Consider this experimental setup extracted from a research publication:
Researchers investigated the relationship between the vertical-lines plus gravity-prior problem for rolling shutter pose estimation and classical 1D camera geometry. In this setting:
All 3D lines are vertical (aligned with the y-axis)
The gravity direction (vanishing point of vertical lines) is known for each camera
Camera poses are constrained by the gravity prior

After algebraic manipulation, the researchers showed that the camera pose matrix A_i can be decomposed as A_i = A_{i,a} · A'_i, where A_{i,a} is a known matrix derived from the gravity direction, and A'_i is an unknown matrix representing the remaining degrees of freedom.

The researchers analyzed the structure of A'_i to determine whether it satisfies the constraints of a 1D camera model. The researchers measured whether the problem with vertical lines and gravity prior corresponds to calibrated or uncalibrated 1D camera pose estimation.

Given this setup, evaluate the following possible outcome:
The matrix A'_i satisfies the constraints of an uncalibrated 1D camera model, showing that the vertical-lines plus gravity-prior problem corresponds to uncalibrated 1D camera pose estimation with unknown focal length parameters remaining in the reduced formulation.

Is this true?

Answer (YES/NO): NO